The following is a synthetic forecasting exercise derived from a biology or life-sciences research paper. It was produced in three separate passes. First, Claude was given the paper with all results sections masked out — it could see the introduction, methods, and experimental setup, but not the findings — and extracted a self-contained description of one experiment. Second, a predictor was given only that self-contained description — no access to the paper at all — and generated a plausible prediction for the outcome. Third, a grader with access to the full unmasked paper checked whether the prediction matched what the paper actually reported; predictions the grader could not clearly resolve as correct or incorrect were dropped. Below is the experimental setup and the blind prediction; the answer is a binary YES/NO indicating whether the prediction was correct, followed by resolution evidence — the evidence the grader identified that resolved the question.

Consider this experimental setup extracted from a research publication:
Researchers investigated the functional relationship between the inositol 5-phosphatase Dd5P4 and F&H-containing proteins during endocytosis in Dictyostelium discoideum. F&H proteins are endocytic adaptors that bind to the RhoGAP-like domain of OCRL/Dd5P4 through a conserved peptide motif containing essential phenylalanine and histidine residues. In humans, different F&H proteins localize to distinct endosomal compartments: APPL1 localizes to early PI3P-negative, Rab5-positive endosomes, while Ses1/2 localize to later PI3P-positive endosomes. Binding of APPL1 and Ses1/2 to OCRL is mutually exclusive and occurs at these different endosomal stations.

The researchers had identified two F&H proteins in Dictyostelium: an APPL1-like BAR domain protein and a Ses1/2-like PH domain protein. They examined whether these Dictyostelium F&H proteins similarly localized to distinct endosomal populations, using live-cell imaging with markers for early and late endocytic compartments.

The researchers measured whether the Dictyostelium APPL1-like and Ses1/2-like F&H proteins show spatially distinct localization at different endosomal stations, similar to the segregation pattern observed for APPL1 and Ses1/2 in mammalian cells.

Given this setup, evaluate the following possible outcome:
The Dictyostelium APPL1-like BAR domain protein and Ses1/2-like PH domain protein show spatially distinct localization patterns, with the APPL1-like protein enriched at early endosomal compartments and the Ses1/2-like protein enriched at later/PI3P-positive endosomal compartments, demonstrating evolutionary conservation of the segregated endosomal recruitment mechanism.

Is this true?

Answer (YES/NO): NO